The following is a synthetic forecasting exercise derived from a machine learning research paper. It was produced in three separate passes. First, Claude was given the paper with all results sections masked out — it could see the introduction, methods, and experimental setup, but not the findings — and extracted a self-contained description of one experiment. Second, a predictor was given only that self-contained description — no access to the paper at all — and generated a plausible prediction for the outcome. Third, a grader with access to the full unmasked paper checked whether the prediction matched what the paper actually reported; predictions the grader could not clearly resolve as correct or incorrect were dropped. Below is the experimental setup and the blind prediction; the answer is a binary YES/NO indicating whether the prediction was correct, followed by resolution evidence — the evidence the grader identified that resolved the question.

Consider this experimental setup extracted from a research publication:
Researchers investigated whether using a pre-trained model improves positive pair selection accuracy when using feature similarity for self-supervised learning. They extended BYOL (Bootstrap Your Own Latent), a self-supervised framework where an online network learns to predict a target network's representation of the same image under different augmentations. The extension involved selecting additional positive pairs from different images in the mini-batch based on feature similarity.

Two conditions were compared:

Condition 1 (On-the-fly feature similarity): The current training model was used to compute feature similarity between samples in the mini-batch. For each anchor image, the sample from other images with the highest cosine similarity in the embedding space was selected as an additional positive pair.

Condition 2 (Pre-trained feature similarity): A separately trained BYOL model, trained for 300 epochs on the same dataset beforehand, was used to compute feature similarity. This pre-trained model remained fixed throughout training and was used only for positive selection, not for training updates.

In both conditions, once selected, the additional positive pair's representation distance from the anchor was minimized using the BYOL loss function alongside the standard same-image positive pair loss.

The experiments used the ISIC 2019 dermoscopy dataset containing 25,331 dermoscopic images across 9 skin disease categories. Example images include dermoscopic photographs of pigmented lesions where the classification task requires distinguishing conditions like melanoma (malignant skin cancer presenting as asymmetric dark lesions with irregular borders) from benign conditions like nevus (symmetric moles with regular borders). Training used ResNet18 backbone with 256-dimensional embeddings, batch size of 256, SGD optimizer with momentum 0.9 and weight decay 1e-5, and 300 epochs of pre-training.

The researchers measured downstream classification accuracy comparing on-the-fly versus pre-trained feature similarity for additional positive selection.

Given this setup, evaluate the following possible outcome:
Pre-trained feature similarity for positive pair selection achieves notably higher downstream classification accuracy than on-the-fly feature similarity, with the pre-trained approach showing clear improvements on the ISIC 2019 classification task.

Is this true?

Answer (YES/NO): NO